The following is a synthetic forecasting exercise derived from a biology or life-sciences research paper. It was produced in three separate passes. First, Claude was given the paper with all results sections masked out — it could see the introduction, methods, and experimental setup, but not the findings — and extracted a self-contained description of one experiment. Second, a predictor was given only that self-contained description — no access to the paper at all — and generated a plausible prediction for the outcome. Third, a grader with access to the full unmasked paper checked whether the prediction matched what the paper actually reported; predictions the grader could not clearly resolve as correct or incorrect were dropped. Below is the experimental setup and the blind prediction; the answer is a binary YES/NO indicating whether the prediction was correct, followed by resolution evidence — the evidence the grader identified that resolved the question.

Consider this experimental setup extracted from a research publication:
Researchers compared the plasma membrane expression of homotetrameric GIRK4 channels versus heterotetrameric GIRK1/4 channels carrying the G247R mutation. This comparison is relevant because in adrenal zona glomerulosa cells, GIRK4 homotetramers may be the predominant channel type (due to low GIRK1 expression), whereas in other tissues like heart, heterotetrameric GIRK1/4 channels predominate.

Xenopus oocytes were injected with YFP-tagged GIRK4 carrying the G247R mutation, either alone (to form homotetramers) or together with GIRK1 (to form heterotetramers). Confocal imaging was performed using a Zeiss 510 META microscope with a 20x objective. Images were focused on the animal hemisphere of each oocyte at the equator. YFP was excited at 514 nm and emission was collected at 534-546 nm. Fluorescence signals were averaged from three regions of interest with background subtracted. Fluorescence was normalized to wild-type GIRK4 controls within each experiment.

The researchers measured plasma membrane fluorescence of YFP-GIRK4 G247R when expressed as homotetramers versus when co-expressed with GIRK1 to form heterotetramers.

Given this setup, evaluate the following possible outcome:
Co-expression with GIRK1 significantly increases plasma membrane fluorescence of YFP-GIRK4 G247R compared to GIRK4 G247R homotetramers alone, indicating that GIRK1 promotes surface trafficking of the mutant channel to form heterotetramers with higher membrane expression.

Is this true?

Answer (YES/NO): YES